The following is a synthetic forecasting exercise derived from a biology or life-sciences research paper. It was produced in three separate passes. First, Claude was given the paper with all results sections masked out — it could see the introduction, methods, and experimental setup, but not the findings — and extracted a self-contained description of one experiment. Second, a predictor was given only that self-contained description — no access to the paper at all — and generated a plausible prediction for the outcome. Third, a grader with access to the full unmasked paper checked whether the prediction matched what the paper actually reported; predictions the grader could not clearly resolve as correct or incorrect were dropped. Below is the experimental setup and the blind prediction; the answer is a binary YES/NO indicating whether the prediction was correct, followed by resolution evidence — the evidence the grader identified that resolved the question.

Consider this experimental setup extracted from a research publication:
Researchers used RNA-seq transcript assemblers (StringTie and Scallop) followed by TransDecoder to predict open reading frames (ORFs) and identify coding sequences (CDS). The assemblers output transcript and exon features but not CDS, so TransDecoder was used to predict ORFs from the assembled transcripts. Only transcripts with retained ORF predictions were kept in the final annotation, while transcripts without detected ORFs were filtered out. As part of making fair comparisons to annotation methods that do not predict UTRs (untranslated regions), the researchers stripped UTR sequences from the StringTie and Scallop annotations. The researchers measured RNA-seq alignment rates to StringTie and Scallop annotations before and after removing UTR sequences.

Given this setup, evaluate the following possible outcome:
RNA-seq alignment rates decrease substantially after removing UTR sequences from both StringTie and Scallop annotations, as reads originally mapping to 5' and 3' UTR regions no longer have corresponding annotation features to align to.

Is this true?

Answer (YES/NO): YES